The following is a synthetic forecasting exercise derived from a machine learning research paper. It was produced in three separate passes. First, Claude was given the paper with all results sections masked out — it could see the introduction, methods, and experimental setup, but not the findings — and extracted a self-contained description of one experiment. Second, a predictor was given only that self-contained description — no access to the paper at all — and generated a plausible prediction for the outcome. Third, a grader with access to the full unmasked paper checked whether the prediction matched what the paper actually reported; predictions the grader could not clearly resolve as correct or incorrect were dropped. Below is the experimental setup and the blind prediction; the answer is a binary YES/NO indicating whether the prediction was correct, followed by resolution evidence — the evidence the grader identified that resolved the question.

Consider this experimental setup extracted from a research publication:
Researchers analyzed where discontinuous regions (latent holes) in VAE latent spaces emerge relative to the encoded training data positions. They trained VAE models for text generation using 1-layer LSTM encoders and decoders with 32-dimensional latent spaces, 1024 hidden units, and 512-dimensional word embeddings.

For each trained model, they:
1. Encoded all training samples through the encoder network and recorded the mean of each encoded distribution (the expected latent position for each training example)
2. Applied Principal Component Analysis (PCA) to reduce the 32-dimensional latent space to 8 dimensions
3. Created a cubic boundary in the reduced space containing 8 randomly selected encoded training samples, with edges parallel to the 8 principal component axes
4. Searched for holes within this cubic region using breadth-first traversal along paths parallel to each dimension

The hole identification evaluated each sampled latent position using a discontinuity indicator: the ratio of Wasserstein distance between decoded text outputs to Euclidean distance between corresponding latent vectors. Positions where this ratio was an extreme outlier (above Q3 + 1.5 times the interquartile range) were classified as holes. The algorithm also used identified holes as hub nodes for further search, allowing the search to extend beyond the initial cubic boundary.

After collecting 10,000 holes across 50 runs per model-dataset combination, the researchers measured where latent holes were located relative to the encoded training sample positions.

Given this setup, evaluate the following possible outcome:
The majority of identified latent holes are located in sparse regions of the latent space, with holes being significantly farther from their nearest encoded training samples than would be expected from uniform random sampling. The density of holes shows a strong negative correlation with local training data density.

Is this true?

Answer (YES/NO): NO